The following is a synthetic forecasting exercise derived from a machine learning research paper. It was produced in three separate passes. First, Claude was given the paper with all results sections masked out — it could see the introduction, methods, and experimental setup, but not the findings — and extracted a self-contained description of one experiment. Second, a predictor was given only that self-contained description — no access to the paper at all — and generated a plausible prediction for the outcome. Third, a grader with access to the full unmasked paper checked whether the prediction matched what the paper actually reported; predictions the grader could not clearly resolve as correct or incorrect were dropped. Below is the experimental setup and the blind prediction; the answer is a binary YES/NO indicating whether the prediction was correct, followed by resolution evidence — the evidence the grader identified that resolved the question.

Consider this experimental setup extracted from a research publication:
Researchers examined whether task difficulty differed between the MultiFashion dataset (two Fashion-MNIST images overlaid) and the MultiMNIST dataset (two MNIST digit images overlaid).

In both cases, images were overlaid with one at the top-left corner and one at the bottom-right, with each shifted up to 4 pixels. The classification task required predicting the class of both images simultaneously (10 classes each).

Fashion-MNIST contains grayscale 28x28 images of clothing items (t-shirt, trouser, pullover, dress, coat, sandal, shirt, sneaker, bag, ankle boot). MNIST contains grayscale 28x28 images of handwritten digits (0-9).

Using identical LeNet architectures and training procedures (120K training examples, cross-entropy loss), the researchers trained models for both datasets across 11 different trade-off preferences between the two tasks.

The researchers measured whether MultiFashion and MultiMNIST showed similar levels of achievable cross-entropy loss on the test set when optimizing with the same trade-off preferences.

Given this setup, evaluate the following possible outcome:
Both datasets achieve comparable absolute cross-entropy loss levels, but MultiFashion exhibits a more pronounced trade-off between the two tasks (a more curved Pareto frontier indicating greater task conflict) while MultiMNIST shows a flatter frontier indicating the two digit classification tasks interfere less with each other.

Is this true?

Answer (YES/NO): NO